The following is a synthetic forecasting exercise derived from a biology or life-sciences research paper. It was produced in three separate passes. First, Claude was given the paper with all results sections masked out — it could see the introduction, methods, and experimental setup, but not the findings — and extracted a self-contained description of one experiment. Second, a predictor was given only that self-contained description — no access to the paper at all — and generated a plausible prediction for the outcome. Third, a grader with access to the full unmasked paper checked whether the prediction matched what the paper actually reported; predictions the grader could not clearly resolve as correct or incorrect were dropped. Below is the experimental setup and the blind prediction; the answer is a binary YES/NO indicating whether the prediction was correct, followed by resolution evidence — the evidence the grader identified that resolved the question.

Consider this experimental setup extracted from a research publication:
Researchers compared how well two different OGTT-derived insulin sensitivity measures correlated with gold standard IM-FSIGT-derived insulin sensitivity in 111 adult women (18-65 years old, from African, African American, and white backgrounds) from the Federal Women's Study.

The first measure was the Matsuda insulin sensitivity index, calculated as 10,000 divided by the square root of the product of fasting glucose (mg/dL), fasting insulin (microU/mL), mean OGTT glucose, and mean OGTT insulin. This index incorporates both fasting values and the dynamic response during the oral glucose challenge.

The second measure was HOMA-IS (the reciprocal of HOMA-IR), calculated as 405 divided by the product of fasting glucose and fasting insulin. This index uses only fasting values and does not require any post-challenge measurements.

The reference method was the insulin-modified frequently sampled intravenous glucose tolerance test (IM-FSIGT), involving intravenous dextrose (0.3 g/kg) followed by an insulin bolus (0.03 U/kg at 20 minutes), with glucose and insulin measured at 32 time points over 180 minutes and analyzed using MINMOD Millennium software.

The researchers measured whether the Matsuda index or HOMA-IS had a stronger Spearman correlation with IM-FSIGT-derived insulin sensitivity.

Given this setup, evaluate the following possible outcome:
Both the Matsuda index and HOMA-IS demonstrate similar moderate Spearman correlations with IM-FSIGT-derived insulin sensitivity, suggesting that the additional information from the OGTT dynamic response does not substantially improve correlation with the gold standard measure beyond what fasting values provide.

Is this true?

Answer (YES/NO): YES